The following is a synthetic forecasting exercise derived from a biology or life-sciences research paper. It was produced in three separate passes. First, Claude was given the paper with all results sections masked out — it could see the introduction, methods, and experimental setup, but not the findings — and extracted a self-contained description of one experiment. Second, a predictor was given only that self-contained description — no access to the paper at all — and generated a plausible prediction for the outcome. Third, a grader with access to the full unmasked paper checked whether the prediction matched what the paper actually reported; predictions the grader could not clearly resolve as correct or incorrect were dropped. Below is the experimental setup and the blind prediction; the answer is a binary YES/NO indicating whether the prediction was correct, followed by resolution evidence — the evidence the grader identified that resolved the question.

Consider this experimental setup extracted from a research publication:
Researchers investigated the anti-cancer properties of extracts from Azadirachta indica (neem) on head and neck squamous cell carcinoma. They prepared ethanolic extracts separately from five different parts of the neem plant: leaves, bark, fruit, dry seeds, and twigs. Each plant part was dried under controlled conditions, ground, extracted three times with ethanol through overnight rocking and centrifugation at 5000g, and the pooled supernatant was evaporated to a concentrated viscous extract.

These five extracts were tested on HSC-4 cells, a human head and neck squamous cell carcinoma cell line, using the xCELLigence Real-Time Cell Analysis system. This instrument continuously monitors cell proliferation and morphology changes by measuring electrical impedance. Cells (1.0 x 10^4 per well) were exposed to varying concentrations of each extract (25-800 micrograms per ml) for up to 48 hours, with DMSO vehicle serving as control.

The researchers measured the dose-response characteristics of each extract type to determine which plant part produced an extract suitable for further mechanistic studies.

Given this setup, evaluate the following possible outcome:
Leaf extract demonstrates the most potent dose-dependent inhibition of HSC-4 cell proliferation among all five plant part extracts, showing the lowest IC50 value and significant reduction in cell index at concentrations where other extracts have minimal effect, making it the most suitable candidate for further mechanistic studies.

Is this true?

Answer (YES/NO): YES